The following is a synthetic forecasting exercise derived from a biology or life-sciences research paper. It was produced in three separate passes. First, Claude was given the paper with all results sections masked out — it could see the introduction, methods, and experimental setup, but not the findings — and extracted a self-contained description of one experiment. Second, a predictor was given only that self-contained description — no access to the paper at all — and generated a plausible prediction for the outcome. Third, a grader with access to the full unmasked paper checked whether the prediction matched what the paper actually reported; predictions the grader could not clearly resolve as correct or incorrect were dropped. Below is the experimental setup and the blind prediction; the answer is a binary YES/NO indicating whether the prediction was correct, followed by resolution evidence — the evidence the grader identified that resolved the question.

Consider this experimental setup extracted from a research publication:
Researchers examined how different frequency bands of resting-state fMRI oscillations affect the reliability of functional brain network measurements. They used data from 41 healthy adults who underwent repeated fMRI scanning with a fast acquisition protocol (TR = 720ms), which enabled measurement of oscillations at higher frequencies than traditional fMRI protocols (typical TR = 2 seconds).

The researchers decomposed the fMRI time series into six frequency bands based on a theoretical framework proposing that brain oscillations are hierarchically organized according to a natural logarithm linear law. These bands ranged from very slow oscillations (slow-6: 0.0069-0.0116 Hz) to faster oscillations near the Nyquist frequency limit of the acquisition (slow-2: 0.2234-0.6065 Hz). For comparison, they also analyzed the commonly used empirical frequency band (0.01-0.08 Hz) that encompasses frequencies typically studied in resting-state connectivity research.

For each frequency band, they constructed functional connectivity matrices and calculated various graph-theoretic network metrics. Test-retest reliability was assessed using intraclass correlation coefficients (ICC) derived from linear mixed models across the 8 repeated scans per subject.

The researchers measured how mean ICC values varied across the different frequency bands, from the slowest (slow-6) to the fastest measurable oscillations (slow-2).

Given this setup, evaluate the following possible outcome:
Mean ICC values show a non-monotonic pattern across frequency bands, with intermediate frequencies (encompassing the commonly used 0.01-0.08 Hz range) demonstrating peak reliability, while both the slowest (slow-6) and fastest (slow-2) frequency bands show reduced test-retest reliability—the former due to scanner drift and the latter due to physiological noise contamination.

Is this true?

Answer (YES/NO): NO